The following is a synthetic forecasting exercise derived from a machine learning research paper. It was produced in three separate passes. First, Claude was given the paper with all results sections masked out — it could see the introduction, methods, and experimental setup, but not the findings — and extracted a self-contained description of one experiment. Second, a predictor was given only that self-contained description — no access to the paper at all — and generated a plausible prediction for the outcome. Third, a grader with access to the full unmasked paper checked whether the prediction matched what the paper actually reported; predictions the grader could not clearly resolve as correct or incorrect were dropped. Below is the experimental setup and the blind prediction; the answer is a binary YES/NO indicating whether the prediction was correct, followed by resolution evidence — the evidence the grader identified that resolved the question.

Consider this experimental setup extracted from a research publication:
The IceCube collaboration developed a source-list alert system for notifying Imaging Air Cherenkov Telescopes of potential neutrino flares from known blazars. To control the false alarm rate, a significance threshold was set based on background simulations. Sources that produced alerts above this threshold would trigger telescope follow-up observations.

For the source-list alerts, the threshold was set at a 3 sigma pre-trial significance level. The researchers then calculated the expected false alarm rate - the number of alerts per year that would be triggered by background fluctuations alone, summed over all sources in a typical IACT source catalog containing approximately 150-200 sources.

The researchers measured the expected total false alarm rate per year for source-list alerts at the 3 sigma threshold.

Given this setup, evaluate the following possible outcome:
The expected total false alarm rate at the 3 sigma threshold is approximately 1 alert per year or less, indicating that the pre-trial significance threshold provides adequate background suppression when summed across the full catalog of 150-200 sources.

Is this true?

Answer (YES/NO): NO